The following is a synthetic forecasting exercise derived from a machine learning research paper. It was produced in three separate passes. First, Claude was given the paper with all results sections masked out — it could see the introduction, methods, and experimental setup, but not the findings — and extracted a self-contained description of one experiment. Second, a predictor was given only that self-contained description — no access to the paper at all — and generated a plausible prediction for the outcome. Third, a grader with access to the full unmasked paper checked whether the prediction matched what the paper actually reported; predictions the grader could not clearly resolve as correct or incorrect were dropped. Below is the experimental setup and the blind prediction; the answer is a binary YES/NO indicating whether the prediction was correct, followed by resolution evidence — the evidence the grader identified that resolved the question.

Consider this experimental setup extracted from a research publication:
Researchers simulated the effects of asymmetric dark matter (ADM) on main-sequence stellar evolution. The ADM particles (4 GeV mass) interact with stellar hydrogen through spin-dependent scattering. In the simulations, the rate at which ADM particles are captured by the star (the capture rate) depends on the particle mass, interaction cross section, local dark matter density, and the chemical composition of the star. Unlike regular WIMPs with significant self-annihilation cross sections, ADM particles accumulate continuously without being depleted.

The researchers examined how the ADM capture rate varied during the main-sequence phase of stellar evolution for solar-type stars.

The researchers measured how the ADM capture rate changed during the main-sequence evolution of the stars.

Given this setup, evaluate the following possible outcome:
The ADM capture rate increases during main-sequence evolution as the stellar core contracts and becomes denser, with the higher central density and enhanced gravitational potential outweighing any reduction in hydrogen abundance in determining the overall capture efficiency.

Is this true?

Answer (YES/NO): NO